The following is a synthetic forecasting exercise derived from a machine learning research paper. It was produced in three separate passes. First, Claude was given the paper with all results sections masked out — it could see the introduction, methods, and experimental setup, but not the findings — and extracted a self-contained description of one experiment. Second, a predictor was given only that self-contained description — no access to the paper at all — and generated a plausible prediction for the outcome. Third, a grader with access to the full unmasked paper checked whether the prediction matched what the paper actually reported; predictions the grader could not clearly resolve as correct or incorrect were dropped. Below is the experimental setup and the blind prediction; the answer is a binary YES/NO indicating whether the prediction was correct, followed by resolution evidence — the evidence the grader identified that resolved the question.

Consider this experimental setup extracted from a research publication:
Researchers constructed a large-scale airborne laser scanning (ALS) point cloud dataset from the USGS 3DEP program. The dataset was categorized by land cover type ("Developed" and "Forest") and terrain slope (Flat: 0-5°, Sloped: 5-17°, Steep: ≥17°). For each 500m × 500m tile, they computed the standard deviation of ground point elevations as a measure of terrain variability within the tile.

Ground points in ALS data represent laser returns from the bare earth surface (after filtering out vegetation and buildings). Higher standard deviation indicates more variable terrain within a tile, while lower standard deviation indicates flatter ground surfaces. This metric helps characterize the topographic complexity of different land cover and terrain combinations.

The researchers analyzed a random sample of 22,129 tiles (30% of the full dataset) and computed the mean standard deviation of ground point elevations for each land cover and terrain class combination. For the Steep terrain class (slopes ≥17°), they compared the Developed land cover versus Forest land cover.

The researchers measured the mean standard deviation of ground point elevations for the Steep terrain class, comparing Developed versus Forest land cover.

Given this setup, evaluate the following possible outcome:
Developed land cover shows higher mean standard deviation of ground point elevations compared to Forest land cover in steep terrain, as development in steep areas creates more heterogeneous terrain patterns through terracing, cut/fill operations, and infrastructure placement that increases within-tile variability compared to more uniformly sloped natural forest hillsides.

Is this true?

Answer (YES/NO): NO